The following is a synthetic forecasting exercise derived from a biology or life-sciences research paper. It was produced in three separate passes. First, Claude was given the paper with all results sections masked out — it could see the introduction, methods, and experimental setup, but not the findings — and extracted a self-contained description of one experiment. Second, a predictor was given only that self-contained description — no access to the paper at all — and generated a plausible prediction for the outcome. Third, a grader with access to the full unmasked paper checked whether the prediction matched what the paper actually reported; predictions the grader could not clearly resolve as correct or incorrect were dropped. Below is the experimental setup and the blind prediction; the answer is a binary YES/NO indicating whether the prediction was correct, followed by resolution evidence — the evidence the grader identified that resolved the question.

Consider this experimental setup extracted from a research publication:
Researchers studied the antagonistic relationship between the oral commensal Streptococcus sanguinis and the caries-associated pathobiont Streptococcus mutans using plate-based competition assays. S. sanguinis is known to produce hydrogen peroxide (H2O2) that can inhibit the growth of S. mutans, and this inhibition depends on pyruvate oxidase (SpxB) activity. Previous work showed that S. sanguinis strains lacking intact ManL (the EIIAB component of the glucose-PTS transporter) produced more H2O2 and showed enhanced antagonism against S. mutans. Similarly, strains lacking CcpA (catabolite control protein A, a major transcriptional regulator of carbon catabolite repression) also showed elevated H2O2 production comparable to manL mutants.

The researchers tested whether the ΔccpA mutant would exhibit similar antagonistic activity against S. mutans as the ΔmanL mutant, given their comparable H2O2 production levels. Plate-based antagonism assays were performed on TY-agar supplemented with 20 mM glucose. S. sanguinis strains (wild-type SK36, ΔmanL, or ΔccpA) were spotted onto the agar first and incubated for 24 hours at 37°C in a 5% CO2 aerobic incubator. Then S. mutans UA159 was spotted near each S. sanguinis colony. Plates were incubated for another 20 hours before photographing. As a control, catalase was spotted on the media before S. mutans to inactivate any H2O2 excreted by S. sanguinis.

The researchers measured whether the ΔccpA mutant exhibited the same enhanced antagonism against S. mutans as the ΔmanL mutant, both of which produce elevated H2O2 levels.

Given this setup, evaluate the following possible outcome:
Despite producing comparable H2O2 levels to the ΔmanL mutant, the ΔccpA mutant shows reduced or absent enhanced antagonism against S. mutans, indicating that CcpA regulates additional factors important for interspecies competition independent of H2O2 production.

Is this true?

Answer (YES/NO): YES